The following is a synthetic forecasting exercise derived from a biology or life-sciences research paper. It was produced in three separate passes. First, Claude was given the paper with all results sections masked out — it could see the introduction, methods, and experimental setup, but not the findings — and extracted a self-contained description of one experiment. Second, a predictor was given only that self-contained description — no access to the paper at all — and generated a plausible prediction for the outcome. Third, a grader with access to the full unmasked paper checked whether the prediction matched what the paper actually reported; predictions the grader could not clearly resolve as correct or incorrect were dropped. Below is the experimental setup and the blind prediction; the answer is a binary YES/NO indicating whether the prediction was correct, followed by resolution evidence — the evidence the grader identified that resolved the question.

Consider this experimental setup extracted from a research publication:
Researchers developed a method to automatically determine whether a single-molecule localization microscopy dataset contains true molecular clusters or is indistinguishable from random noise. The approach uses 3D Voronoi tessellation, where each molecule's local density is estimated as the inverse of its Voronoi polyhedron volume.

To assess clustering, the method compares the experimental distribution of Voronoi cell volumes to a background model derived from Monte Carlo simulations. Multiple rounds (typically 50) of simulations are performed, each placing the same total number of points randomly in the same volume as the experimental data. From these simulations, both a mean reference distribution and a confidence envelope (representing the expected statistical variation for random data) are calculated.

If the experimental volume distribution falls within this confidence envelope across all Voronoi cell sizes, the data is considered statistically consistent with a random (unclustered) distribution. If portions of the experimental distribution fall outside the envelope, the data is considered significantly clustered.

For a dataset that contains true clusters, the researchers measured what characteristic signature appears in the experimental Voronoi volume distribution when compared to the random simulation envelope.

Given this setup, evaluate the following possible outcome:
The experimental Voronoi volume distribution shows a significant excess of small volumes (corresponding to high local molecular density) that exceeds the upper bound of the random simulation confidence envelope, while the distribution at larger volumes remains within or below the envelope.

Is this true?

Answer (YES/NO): YES